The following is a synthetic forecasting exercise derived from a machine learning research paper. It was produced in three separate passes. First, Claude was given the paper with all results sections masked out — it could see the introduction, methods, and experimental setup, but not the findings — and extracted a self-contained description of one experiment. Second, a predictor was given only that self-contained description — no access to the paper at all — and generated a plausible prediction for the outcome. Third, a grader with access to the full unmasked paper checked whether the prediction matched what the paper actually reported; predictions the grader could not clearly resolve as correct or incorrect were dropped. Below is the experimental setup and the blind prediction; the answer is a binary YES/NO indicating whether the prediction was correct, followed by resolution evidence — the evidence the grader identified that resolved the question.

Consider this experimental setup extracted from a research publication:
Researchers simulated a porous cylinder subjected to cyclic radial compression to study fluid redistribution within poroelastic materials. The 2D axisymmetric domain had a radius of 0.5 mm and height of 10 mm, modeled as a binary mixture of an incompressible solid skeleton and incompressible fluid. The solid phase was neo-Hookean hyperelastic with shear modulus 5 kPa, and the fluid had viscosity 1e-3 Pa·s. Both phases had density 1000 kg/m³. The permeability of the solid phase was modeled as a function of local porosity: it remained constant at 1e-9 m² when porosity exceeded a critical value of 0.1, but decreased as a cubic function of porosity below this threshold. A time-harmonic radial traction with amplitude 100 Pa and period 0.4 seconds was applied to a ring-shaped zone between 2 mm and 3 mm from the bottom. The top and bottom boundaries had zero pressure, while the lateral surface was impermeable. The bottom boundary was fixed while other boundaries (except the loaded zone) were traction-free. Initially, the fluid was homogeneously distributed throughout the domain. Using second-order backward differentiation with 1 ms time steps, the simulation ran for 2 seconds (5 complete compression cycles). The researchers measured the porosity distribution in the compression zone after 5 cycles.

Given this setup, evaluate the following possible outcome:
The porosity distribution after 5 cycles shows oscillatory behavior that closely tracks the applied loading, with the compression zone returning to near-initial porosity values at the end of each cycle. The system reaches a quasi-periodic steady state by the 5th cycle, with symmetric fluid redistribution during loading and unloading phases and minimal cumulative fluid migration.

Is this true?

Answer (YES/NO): NO